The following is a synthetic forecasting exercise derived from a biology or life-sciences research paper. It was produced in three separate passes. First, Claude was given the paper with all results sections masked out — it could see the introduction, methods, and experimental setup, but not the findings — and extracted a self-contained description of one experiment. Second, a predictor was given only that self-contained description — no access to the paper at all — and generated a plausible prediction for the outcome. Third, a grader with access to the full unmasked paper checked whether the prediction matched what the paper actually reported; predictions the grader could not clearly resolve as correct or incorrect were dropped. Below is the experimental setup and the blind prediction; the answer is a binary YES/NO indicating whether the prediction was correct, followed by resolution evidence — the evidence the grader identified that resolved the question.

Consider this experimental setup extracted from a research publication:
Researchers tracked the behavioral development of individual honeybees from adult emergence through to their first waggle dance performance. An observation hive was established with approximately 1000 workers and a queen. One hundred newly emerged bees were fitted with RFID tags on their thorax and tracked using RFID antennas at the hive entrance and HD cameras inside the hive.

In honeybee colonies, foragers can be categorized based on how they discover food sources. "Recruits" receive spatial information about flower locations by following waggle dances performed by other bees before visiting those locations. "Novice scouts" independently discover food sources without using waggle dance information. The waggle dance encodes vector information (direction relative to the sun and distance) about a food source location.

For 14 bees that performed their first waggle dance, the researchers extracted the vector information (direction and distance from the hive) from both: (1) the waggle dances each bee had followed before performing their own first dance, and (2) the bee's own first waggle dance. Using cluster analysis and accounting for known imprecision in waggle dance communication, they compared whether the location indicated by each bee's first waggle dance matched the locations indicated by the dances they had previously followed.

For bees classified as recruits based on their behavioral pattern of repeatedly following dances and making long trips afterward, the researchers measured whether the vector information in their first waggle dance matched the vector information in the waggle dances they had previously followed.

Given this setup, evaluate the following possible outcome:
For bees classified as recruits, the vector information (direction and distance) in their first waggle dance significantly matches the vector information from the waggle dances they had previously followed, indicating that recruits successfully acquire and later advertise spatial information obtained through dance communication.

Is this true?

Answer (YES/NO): YES